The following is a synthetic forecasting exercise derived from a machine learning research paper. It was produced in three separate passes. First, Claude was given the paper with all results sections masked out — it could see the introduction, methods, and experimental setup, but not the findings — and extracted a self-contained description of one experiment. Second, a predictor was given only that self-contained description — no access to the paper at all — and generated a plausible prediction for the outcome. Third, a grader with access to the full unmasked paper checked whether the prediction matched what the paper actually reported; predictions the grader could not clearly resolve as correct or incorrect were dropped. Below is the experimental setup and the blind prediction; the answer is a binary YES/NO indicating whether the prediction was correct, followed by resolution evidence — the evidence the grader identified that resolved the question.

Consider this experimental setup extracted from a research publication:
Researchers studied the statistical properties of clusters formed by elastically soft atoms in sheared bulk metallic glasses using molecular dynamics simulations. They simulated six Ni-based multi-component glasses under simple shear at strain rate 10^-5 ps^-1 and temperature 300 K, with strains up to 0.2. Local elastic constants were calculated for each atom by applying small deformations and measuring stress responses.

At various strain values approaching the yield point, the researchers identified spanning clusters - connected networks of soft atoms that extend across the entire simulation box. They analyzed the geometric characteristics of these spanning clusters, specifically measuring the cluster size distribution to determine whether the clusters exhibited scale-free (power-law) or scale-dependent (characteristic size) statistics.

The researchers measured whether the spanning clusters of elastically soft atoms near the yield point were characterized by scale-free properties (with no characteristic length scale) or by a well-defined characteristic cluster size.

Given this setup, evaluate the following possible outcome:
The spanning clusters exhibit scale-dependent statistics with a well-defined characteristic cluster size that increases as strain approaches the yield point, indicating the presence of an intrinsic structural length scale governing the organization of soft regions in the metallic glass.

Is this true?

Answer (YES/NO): NO